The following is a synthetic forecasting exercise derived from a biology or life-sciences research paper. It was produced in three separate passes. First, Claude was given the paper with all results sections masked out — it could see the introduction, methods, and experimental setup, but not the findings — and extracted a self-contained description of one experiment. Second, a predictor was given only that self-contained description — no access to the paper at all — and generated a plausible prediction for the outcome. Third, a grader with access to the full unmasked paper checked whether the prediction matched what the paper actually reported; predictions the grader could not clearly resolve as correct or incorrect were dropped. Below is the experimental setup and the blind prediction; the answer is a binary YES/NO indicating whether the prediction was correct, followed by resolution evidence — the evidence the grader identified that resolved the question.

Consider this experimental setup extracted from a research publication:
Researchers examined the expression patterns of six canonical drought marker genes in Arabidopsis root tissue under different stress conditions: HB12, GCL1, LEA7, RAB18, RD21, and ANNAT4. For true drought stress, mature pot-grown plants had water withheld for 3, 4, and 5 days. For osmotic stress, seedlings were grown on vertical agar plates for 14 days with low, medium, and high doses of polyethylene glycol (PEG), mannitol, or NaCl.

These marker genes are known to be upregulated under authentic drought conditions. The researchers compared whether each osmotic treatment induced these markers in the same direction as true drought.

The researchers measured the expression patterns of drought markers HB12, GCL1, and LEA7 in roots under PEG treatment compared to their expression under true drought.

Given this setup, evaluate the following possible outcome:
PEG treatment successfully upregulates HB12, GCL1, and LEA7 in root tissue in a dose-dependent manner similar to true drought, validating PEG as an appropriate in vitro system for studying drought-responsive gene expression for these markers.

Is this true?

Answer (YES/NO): NO